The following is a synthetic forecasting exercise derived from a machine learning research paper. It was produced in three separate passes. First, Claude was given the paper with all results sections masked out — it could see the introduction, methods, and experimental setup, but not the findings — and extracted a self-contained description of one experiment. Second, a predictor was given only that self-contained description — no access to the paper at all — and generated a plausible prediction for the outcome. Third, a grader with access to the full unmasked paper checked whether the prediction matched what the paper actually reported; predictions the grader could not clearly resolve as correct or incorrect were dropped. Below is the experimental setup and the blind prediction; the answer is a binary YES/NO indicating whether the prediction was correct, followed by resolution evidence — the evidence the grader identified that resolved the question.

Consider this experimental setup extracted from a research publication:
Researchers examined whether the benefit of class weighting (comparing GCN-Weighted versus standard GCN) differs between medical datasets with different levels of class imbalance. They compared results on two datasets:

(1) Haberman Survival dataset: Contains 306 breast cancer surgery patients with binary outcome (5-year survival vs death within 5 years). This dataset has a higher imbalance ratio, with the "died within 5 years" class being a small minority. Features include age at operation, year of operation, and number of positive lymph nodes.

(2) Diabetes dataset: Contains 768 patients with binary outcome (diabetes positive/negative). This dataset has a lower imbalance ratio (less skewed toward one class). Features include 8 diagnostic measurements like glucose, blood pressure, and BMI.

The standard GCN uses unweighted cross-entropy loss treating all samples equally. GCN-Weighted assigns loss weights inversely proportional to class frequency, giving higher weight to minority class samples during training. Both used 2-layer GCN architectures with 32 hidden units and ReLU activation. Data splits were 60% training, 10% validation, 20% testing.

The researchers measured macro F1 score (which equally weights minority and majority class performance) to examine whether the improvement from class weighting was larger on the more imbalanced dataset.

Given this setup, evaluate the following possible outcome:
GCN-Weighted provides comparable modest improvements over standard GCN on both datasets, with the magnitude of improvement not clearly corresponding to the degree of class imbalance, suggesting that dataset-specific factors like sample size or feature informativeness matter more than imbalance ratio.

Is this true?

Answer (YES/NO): NO